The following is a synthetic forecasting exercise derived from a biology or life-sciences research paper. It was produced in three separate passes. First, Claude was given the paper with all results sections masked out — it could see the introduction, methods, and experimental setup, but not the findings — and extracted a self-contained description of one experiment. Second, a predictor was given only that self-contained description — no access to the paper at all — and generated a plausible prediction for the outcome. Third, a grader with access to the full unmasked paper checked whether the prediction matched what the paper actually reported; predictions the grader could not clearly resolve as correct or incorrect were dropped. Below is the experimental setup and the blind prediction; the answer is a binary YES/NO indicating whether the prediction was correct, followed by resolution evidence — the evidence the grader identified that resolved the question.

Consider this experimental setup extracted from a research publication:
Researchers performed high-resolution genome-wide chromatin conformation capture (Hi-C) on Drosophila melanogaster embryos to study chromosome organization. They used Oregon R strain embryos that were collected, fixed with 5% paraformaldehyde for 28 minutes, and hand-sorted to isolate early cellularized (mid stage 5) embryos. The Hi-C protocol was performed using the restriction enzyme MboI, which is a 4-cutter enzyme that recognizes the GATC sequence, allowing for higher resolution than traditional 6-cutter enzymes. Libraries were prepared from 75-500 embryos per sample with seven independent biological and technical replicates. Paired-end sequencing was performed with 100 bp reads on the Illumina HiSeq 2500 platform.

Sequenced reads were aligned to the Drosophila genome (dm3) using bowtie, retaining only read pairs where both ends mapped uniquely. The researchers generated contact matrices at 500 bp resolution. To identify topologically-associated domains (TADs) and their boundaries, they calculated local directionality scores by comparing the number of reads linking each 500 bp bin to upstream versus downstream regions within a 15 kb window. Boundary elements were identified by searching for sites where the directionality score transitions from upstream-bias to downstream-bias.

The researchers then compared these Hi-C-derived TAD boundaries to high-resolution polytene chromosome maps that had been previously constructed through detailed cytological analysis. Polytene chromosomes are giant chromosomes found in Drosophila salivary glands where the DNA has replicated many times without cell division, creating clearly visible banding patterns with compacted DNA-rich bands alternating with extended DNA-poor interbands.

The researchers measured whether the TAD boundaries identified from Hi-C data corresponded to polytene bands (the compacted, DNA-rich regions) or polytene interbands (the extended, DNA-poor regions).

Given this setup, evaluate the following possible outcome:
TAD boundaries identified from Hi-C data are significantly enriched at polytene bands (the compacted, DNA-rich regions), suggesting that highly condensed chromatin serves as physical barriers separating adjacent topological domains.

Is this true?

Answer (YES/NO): NO